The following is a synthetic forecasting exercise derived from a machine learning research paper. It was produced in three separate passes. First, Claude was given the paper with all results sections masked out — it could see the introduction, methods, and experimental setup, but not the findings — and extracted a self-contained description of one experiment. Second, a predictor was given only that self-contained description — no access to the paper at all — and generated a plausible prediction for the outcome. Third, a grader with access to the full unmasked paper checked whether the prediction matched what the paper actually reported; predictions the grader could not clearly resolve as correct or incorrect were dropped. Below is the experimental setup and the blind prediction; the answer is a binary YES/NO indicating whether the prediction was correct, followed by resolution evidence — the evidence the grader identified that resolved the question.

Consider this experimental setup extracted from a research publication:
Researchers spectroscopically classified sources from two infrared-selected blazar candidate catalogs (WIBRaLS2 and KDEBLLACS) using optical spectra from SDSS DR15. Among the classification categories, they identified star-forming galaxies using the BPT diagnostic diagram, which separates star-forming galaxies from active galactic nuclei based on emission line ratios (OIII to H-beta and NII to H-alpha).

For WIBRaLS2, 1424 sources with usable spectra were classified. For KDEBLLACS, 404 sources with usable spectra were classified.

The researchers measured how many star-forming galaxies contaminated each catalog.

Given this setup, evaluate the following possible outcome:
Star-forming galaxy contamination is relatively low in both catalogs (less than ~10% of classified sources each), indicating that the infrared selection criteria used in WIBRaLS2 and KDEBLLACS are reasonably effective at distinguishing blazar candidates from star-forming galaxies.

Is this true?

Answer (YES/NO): YES